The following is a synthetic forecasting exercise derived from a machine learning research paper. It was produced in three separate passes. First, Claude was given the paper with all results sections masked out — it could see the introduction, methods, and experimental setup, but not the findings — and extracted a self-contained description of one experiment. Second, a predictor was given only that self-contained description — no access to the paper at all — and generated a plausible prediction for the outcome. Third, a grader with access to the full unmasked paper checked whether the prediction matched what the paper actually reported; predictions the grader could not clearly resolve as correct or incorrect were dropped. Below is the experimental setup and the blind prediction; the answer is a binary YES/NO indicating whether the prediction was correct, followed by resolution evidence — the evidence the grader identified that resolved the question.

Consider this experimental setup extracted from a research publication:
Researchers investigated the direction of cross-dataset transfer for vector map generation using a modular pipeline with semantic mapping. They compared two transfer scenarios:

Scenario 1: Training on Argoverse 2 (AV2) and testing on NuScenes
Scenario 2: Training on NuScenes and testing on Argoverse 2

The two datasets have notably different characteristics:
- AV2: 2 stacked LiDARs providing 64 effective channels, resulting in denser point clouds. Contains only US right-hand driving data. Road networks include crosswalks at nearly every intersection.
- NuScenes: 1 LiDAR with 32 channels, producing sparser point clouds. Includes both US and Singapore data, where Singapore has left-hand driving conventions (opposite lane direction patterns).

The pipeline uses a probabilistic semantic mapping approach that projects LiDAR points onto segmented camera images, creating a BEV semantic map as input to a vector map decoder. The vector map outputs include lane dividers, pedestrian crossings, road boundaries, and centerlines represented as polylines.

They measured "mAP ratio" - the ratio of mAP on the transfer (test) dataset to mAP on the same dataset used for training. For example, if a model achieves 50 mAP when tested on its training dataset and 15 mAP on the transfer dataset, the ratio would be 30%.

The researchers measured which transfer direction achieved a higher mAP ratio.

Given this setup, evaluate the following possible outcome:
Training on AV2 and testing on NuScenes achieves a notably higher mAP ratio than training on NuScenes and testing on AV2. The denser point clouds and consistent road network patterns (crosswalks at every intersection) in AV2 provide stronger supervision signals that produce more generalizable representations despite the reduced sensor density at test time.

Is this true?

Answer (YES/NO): NO